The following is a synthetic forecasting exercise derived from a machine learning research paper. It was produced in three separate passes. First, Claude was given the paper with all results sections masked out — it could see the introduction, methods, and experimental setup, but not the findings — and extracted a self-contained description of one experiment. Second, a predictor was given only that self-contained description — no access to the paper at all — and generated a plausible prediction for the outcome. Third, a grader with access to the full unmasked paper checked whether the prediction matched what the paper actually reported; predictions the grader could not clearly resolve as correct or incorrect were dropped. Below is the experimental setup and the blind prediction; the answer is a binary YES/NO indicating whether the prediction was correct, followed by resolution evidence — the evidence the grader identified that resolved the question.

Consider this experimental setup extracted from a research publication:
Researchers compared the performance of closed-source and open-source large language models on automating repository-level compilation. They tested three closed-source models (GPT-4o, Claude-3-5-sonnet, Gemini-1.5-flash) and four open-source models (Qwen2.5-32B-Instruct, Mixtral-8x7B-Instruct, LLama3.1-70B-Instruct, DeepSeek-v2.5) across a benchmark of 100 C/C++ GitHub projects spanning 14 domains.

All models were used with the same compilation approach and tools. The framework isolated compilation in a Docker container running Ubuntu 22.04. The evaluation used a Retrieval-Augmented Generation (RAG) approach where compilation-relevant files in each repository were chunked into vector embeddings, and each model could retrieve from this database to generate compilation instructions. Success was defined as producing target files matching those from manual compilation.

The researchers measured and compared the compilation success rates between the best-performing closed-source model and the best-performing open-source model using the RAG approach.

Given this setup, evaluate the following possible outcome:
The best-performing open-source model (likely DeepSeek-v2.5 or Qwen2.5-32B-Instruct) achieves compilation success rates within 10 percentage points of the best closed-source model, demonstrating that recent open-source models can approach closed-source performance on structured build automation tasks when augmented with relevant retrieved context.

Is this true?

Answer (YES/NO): YES